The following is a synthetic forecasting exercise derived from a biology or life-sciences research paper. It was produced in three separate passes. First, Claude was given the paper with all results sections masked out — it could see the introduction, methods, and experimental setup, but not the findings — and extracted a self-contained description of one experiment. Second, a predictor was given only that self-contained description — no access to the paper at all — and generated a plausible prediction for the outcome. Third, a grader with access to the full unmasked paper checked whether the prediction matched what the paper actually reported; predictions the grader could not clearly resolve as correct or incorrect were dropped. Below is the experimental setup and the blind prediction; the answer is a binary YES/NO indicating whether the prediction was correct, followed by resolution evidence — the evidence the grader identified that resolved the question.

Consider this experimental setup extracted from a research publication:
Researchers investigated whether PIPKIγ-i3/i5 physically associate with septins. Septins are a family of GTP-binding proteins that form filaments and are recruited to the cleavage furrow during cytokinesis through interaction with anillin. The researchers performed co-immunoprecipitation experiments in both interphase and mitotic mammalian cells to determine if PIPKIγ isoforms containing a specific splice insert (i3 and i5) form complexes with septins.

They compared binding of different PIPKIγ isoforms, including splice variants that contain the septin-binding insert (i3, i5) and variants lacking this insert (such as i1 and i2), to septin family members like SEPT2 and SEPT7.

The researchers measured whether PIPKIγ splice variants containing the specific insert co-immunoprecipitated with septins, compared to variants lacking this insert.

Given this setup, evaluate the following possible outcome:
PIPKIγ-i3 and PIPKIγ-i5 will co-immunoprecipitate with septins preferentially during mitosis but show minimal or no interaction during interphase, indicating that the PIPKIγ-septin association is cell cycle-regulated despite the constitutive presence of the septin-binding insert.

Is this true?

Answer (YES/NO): NO